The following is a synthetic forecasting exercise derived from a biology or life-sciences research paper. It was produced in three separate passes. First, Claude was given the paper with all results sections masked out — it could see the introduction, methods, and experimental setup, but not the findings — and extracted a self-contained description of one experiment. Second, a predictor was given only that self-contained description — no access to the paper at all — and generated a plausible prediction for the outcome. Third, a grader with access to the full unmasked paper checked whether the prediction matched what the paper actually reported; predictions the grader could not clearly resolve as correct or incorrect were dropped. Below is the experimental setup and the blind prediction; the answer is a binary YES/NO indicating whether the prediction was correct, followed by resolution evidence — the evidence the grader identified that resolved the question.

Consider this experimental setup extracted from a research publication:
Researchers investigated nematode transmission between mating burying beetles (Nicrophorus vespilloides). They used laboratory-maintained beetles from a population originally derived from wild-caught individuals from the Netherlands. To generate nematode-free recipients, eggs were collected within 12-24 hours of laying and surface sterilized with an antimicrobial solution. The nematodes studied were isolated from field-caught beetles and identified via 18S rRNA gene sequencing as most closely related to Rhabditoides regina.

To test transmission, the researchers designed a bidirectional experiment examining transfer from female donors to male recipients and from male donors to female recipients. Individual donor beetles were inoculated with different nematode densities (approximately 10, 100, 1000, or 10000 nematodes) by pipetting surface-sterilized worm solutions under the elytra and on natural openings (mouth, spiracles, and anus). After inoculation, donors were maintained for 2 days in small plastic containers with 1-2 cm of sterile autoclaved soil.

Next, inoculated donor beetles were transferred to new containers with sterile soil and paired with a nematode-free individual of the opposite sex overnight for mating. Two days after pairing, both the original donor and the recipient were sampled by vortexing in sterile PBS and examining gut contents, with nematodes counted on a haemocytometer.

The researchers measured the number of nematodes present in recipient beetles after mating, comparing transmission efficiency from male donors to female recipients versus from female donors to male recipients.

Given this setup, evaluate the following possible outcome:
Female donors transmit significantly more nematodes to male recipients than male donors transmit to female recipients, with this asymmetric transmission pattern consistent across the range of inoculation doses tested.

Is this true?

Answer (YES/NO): NO